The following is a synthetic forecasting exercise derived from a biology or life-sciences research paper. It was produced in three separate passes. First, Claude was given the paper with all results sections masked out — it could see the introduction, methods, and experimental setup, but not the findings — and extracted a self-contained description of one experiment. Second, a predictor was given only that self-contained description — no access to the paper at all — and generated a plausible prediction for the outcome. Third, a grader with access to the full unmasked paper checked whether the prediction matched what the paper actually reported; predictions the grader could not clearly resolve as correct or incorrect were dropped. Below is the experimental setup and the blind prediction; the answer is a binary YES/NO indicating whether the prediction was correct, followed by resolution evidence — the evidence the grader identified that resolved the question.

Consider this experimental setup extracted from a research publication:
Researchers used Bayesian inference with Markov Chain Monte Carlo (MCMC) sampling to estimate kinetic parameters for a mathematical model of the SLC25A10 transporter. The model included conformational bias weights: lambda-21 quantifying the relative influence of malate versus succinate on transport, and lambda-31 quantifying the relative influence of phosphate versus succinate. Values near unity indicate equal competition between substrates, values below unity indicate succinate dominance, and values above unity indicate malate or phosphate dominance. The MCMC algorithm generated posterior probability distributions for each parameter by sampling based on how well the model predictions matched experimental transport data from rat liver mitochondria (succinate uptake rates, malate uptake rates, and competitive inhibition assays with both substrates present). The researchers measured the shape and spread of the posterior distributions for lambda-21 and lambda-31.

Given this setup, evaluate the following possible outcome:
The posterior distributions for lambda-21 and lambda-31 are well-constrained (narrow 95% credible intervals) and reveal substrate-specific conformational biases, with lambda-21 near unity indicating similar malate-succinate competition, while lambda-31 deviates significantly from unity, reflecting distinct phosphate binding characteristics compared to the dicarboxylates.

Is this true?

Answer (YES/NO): NO